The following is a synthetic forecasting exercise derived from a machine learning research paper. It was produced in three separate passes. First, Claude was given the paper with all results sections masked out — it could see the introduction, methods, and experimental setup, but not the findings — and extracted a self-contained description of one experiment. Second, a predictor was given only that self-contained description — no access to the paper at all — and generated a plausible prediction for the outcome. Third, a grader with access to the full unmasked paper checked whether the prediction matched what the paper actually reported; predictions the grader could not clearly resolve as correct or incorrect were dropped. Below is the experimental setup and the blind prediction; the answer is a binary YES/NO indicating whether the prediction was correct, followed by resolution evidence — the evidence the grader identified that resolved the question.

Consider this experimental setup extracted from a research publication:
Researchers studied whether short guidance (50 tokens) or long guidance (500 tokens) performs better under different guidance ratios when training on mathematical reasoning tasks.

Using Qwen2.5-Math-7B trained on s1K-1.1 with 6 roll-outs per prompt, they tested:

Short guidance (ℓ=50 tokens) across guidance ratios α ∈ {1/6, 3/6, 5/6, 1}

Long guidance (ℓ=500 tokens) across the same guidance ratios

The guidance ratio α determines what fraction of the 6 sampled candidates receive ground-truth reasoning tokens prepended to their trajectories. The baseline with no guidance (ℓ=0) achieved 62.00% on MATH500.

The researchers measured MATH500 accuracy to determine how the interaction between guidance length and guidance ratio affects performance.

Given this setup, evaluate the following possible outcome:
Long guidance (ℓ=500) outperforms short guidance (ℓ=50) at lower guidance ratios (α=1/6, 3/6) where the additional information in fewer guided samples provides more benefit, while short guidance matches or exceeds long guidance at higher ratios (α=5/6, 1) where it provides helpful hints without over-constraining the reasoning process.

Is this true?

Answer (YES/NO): NO